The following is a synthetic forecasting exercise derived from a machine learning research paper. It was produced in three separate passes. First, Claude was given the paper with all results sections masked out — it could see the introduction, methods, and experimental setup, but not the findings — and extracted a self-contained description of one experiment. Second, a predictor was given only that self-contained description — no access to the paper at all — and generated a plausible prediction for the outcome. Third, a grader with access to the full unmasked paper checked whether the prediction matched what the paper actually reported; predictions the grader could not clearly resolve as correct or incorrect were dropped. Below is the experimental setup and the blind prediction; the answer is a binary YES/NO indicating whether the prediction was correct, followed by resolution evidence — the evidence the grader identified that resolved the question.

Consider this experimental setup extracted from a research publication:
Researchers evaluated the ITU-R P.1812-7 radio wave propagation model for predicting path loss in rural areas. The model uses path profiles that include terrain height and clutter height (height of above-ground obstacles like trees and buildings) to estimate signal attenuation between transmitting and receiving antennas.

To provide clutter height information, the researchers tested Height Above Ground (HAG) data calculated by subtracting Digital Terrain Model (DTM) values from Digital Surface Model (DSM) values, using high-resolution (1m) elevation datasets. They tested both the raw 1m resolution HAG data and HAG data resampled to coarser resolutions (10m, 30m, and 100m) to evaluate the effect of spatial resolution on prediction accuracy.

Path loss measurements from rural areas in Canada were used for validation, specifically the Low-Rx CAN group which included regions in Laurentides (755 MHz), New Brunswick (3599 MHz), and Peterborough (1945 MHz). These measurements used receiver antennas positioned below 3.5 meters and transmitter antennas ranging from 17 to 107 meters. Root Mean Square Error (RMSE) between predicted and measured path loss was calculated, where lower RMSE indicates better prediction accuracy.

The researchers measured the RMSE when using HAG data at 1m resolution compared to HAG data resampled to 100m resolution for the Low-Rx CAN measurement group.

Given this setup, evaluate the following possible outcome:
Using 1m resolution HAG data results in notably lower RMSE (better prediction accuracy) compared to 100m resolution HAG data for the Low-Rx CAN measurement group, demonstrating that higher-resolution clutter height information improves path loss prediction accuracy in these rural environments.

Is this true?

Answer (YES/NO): NO